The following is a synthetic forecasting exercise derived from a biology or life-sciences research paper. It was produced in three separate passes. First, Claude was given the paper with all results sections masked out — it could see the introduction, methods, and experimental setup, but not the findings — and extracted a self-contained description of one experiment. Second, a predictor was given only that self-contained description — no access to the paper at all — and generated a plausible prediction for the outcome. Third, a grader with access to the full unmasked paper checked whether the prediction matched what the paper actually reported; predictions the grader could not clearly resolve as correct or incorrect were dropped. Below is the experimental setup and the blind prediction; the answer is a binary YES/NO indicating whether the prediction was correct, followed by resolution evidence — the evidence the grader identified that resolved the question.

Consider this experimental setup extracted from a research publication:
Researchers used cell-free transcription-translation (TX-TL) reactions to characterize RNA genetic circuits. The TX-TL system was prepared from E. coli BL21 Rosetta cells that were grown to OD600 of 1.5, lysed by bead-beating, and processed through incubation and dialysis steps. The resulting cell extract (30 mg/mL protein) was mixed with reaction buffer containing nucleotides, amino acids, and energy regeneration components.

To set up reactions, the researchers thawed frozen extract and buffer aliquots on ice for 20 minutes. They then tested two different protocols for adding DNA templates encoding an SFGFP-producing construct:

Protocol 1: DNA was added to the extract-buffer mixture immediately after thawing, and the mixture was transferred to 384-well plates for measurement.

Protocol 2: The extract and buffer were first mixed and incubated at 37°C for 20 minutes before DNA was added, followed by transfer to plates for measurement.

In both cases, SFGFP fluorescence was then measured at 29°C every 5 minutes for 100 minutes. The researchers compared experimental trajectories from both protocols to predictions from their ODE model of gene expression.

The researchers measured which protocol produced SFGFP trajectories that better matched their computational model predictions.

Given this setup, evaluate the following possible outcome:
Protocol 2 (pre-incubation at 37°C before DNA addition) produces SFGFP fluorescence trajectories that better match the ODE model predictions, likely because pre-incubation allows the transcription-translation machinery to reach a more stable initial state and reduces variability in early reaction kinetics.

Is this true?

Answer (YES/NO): YES